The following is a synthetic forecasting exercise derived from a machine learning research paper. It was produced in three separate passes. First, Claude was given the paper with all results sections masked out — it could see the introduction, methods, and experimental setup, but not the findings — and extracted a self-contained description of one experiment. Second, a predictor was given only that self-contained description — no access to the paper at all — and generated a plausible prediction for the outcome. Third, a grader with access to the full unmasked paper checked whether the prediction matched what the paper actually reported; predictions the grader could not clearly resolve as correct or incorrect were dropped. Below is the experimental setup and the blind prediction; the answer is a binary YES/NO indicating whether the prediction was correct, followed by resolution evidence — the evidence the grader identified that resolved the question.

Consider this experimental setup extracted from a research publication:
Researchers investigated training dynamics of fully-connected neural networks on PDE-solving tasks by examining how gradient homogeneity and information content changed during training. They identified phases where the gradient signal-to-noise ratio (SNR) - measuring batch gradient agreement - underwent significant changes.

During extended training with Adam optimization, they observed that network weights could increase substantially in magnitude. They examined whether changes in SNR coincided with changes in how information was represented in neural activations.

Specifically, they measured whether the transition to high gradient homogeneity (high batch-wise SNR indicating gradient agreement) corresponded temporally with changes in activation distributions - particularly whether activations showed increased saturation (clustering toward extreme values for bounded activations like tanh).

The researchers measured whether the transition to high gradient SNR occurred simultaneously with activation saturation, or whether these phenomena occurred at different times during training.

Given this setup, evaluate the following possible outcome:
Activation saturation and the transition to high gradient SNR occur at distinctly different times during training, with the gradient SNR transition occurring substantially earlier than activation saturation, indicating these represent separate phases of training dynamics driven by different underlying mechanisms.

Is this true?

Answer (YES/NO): NO